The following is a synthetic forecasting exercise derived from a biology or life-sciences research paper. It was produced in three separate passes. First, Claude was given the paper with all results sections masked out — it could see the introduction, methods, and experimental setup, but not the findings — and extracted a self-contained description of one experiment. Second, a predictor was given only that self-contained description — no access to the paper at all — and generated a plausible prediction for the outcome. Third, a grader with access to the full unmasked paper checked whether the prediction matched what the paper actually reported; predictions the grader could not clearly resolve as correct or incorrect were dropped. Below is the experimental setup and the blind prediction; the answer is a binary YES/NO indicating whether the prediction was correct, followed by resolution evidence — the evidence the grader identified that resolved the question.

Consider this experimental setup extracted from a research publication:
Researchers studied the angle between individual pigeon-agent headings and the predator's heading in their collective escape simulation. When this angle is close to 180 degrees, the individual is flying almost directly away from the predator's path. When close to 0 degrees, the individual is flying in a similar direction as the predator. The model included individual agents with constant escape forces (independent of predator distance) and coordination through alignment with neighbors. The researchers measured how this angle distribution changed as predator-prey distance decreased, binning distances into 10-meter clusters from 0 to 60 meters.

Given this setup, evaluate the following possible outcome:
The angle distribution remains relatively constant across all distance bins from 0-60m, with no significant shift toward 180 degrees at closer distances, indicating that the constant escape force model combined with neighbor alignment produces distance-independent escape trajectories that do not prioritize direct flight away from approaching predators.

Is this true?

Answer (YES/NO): NO